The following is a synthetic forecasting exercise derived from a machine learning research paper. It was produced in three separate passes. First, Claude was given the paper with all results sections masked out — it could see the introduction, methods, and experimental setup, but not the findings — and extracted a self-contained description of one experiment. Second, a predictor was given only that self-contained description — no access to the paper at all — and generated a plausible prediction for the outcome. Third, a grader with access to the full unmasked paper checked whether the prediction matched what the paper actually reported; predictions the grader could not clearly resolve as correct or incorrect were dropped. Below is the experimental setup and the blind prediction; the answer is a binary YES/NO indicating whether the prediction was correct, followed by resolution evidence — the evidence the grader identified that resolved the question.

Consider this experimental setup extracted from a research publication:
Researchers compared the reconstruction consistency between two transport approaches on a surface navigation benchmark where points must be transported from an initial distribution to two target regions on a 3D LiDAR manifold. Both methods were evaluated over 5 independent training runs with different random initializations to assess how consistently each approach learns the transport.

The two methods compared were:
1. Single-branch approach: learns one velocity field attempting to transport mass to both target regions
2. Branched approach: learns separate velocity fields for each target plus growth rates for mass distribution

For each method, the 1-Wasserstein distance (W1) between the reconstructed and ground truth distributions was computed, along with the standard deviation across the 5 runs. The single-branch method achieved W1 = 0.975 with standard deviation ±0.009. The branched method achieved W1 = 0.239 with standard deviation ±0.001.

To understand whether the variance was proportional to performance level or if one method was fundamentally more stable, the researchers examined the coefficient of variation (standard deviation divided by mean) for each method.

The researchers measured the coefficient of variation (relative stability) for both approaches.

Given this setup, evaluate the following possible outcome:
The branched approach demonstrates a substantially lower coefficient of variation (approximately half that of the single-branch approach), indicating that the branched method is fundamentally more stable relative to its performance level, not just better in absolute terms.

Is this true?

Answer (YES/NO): YES